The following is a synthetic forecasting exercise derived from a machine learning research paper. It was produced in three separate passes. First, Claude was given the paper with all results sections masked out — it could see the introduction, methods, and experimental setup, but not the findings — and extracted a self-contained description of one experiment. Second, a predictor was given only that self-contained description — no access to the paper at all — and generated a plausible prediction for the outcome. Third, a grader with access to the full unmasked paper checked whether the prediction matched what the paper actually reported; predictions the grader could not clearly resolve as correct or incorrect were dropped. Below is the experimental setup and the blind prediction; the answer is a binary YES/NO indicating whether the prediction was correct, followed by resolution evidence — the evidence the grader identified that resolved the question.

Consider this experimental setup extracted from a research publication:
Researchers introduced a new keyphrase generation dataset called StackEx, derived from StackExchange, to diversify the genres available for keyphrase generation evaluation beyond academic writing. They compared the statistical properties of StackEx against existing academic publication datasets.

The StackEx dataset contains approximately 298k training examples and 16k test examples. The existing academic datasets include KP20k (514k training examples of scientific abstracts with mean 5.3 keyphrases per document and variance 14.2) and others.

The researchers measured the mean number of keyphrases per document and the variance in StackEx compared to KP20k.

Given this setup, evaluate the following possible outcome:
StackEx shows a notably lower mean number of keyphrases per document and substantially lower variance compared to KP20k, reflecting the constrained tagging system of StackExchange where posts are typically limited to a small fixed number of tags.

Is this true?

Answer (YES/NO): YES